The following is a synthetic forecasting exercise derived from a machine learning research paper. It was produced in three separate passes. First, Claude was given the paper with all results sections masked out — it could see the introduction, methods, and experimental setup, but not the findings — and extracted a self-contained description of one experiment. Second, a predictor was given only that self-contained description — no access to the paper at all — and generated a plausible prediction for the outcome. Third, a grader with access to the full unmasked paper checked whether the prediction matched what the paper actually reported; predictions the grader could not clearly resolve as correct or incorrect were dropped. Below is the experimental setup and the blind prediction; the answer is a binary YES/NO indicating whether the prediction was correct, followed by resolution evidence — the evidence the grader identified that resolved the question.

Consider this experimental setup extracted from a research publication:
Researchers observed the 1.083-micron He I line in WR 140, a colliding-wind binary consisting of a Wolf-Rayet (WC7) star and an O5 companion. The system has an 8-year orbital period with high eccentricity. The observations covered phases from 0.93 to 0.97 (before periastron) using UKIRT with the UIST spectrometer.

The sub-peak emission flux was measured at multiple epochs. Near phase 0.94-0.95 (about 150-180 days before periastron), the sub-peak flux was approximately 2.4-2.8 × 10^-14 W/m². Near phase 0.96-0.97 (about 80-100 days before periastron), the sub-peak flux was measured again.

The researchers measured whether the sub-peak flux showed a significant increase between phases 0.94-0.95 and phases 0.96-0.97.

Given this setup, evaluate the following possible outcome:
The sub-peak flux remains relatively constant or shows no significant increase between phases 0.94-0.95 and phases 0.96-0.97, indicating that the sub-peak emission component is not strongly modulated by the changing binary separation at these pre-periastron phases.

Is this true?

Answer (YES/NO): NO